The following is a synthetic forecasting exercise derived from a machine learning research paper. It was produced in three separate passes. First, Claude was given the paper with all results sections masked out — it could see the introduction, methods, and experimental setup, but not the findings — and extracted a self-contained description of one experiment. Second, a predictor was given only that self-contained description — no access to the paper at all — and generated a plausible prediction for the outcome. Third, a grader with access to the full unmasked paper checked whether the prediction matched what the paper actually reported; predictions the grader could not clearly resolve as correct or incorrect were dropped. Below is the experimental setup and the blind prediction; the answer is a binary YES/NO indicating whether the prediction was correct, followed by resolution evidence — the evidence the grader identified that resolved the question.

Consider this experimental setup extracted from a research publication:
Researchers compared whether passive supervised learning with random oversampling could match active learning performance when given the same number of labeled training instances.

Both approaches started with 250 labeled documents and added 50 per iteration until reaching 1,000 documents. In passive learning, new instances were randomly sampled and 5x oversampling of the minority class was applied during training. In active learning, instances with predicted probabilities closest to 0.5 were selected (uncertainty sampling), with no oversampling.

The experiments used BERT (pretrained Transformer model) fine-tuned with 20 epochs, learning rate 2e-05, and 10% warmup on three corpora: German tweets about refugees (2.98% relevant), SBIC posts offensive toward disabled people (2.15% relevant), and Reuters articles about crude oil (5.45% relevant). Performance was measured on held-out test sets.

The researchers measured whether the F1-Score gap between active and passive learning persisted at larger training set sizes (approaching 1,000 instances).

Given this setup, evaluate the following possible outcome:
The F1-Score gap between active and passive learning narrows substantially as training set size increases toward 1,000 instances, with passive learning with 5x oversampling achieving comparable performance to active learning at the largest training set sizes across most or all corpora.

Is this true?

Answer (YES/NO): NO